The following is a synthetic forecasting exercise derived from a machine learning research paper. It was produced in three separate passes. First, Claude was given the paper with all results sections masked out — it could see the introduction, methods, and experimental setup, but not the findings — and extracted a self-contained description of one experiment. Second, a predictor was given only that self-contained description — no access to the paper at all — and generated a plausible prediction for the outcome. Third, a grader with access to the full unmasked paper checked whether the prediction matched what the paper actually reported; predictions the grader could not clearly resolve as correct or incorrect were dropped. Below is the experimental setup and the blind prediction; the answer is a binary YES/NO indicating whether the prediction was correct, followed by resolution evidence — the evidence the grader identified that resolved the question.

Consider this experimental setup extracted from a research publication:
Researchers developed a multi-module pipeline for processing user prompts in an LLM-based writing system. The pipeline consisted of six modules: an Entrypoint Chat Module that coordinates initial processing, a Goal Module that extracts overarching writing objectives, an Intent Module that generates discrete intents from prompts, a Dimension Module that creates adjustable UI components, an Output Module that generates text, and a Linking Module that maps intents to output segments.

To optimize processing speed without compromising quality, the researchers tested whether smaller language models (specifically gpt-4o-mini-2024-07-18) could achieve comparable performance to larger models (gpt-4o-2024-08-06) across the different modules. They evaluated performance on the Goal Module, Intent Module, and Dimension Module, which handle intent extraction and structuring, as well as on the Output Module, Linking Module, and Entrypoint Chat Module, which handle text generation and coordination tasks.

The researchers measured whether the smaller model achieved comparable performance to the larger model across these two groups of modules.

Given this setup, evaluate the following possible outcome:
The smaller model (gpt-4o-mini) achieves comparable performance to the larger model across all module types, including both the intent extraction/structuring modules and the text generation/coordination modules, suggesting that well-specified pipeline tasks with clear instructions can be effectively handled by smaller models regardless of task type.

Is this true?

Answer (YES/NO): NO